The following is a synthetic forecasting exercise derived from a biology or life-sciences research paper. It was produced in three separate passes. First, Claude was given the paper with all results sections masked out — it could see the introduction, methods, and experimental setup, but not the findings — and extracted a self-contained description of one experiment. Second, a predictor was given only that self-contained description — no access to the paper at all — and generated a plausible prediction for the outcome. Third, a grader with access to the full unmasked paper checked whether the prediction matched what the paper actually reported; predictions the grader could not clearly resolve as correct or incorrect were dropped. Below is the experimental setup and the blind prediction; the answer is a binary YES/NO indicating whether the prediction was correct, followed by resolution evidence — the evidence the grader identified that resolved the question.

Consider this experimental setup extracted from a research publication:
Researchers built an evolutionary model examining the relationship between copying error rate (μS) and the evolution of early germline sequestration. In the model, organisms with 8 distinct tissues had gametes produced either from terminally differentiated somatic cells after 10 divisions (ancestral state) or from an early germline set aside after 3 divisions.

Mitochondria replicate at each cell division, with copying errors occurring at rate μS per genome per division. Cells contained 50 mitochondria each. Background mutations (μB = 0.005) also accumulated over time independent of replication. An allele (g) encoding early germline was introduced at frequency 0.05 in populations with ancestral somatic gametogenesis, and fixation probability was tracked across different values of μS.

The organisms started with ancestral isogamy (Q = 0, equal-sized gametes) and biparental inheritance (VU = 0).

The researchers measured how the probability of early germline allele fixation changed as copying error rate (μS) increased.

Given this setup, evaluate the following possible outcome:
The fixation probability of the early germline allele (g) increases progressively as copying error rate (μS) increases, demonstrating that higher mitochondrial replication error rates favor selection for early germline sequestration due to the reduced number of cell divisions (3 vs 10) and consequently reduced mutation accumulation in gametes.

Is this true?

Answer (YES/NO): YES